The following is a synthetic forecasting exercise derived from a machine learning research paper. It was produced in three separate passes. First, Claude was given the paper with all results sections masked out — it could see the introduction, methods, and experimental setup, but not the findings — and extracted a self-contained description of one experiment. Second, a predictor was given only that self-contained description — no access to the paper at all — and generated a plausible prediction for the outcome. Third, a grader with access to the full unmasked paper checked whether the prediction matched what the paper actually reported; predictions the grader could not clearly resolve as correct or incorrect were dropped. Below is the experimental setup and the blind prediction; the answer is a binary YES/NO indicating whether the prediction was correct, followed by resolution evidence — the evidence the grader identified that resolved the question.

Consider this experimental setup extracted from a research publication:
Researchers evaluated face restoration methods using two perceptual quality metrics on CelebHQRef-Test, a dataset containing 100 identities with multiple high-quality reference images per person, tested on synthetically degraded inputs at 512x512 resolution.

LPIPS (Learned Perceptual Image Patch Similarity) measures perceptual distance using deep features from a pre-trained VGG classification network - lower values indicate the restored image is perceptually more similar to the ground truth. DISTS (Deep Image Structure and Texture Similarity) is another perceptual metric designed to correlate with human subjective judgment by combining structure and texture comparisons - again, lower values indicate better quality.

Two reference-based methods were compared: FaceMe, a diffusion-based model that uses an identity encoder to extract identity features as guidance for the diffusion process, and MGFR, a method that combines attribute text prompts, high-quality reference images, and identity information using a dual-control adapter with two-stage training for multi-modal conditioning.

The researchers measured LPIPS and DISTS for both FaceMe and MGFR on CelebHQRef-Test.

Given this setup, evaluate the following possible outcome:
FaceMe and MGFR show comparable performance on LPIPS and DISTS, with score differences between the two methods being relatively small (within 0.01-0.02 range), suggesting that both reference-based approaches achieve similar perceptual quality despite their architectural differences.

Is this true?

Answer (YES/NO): NO